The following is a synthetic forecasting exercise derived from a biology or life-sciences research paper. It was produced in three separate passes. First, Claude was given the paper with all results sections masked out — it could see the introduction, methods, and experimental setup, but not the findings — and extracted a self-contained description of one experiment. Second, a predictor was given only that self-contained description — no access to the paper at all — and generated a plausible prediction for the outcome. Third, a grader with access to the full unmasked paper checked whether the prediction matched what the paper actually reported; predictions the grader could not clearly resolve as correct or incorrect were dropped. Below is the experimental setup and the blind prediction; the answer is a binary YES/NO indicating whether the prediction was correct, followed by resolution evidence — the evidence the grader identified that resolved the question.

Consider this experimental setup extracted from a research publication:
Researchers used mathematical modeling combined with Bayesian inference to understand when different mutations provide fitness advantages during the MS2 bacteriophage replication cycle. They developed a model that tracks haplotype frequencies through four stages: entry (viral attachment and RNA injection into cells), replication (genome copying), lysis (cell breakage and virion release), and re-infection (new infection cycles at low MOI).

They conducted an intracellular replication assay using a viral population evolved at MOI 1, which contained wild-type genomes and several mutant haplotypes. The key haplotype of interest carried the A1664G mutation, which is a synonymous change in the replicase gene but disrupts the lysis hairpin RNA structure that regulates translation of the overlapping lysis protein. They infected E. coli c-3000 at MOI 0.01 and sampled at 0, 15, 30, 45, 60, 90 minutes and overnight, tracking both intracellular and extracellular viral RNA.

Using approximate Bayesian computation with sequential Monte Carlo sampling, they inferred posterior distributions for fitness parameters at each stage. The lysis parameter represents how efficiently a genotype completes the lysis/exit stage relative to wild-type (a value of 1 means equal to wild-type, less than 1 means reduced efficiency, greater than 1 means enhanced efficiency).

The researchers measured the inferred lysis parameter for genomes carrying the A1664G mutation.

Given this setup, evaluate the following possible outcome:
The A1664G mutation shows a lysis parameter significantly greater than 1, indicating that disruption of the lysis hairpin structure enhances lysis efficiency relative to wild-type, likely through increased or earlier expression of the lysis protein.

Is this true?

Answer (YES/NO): NO